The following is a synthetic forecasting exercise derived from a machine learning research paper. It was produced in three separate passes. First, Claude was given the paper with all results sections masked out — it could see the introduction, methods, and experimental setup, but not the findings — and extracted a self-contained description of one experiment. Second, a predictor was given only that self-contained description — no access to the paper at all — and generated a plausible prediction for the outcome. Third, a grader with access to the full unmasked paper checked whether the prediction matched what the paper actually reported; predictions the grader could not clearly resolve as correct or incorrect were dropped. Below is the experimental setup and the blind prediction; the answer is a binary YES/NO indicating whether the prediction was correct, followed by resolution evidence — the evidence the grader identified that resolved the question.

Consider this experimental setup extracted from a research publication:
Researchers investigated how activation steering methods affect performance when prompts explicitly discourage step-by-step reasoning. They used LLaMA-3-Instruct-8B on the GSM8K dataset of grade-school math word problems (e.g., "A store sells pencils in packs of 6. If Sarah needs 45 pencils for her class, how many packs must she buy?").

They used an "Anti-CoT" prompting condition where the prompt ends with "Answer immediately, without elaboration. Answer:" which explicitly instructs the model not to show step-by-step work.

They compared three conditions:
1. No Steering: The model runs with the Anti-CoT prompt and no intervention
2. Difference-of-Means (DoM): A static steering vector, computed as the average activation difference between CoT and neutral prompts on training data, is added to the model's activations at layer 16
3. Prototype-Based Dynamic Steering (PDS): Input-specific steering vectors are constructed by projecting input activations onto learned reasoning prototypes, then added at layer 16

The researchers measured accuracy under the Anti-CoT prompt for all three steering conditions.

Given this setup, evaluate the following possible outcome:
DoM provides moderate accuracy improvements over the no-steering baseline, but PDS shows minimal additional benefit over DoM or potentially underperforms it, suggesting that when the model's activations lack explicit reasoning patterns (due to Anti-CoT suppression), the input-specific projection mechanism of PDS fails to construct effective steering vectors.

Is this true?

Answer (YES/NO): NO